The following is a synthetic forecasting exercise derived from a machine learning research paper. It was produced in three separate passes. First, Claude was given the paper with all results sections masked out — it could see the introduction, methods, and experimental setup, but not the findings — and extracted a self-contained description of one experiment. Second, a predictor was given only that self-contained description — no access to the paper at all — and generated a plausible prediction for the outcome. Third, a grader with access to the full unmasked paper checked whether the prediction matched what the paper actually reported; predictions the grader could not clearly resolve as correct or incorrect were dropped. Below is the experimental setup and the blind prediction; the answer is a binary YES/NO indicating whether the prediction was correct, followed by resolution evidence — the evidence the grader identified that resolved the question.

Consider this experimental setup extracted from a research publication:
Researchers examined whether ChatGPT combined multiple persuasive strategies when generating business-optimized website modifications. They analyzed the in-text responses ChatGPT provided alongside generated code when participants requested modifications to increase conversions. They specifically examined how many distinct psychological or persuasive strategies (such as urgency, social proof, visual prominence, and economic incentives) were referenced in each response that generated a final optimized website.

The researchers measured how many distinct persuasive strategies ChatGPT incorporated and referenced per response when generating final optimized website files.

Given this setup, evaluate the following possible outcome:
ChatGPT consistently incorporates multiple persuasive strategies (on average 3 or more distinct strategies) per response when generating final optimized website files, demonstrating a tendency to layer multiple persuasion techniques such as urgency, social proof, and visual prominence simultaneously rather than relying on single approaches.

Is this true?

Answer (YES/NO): YES